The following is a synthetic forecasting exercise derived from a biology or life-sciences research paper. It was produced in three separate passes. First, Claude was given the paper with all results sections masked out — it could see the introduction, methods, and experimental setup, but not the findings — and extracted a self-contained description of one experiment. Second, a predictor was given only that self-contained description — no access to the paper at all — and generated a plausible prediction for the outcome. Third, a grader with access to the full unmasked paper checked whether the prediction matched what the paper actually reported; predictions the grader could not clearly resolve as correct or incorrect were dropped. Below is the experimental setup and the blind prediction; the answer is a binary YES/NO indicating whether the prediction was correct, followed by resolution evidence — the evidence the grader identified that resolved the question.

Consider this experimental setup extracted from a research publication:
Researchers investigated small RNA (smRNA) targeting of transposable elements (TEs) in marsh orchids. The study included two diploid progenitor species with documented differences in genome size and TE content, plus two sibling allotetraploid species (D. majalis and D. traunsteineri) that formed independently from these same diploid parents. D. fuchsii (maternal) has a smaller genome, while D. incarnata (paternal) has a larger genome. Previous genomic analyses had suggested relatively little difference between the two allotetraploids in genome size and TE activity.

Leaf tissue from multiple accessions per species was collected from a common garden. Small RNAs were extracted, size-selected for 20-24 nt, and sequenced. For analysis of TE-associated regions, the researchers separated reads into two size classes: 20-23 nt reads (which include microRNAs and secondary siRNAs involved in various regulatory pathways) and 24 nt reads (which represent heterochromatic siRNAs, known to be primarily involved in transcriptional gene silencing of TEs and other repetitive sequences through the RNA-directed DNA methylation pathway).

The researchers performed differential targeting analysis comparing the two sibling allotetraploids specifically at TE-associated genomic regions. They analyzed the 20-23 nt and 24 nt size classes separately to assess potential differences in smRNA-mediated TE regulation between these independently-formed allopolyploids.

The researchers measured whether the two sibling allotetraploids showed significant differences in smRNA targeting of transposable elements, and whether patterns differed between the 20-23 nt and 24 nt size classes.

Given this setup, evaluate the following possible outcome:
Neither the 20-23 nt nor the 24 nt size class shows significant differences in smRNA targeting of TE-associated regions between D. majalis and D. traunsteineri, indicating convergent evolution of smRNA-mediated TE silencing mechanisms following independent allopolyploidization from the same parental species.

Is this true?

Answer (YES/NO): NO